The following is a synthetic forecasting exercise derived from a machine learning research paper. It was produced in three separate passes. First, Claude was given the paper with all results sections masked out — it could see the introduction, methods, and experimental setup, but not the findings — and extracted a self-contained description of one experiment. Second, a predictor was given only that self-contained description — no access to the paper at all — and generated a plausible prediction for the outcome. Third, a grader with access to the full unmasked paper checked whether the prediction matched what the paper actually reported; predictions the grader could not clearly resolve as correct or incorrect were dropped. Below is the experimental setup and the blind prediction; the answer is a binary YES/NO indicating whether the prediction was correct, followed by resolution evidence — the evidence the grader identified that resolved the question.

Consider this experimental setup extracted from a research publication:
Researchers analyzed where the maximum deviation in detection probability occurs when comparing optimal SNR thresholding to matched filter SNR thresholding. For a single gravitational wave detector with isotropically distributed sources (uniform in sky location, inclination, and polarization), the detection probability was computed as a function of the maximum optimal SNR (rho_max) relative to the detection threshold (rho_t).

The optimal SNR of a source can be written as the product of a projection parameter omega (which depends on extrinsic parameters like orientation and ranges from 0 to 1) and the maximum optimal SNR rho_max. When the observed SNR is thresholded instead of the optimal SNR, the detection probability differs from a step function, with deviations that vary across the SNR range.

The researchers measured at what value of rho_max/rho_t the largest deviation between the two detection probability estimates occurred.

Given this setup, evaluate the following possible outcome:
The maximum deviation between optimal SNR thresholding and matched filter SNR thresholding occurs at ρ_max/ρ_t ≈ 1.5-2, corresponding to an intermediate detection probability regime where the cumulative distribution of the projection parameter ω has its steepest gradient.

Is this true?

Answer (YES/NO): YES